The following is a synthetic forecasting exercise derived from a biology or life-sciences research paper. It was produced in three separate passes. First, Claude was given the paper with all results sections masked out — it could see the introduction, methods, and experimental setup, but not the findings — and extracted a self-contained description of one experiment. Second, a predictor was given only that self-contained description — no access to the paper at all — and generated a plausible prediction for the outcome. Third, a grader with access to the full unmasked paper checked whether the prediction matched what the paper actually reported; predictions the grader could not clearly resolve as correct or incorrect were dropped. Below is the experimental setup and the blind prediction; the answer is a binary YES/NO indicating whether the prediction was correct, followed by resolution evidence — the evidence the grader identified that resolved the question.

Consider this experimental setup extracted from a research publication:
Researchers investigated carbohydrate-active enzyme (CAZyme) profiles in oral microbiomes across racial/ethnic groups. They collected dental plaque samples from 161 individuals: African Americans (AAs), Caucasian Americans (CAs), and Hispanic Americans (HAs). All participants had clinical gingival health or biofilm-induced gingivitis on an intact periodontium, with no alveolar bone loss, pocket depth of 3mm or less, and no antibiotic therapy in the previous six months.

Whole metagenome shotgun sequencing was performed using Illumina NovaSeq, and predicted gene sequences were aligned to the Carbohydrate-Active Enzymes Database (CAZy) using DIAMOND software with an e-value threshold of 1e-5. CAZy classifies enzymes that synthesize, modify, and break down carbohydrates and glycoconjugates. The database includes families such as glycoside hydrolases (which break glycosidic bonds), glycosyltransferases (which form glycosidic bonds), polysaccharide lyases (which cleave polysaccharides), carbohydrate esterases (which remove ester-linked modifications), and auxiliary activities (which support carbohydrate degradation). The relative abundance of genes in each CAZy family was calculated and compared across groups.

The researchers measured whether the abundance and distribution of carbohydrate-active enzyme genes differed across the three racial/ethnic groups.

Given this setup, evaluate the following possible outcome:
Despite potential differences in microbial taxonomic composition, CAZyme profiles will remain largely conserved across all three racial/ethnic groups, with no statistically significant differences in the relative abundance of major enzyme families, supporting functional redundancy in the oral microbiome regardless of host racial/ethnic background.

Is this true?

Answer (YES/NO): NO